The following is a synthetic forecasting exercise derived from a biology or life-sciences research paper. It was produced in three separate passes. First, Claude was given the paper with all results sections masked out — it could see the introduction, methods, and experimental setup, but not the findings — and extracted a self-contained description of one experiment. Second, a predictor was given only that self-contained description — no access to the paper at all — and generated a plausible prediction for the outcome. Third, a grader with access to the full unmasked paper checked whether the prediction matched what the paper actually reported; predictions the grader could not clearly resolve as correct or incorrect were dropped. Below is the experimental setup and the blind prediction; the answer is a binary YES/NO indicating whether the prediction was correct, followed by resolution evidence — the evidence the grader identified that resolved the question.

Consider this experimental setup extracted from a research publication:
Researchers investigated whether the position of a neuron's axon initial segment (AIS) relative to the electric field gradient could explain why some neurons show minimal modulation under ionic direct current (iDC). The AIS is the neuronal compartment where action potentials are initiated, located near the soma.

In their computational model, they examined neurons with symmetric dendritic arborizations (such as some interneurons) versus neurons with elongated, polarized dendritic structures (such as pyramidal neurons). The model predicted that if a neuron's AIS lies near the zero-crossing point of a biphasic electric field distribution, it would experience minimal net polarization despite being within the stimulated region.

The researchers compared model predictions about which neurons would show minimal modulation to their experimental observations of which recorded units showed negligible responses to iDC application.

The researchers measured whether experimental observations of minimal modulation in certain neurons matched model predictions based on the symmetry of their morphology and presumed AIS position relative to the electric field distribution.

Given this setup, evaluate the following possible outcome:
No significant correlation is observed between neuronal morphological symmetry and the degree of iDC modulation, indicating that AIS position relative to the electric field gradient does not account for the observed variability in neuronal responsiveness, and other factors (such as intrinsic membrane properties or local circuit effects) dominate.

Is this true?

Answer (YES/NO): NO